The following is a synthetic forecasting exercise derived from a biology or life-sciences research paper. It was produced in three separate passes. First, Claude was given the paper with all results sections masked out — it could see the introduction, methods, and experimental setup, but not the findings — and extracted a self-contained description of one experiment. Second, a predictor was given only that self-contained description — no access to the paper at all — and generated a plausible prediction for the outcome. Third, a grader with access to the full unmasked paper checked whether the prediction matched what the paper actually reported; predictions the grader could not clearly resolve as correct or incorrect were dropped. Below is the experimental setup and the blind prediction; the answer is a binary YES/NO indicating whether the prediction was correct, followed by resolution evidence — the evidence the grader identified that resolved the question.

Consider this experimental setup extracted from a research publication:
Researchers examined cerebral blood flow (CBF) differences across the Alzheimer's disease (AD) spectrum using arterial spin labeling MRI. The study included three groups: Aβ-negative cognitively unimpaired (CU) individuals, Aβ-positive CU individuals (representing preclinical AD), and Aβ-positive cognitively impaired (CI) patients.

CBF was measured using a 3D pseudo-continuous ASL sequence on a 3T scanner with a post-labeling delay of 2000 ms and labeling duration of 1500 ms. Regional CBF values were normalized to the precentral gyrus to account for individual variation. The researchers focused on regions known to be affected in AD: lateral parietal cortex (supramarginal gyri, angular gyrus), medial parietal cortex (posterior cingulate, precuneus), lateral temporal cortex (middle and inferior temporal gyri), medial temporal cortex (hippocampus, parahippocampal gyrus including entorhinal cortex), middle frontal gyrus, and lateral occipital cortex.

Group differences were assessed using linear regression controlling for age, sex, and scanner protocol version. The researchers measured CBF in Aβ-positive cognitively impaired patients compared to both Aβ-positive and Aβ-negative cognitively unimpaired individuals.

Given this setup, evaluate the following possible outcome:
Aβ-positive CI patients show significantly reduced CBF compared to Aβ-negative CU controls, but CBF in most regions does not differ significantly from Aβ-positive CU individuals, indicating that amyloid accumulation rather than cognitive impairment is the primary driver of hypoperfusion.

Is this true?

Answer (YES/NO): NO